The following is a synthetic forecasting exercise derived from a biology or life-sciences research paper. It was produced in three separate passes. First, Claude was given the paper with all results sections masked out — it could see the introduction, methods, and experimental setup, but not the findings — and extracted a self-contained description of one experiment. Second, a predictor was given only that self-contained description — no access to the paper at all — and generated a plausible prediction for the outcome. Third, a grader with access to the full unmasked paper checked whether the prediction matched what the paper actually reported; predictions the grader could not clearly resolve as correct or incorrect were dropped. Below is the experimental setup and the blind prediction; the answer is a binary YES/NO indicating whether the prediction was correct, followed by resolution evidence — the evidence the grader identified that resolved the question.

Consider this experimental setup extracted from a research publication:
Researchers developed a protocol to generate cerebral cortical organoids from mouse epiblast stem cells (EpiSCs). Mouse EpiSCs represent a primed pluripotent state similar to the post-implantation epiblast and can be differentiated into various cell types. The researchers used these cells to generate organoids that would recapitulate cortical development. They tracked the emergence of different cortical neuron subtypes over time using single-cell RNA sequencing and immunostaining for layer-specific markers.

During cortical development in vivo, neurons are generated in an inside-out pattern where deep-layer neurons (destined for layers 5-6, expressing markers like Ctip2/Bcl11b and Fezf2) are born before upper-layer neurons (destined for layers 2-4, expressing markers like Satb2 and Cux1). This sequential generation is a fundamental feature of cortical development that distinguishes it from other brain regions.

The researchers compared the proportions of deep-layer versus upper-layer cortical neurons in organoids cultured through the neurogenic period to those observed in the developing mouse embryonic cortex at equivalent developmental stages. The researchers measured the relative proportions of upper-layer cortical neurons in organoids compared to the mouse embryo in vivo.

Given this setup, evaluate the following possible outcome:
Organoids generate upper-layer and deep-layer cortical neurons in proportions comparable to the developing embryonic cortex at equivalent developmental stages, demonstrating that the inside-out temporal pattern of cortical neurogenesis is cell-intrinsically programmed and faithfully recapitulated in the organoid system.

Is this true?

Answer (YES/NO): NO